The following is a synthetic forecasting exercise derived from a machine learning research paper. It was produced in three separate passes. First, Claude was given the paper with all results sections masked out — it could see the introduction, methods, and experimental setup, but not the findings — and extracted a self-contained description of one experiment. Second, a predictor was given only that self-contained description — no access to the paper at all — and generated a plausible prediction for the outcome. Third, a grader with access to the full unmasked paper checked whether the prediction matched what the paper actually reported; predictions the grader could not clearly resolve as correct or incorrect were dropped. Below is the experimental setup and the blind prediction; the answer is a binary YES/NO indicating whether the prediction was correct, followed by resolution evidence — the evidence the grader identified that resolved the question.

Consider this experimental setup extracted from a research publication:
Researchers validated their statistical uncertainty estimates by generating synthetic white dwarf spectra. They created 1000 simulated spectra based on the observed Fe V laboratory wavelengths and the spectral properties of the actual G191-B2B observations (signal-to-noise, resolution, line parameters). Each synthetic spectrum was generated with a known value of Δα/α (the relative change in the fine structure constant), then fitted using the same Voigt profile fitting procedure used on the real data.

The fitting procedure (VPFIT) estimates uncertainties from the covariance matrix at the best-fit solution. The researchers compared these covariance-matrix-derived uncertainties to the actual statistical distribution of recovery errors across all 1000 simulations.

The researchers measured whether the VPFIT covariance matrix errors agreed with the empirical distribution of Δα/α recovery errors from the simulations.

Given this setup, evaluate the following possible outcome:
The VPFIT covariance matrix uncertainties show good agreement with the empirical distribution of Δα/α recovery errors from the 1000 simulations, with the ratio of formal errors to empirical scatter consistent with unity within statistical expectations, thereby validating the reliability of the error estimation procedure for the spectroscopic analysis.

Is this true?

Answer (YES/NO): YES